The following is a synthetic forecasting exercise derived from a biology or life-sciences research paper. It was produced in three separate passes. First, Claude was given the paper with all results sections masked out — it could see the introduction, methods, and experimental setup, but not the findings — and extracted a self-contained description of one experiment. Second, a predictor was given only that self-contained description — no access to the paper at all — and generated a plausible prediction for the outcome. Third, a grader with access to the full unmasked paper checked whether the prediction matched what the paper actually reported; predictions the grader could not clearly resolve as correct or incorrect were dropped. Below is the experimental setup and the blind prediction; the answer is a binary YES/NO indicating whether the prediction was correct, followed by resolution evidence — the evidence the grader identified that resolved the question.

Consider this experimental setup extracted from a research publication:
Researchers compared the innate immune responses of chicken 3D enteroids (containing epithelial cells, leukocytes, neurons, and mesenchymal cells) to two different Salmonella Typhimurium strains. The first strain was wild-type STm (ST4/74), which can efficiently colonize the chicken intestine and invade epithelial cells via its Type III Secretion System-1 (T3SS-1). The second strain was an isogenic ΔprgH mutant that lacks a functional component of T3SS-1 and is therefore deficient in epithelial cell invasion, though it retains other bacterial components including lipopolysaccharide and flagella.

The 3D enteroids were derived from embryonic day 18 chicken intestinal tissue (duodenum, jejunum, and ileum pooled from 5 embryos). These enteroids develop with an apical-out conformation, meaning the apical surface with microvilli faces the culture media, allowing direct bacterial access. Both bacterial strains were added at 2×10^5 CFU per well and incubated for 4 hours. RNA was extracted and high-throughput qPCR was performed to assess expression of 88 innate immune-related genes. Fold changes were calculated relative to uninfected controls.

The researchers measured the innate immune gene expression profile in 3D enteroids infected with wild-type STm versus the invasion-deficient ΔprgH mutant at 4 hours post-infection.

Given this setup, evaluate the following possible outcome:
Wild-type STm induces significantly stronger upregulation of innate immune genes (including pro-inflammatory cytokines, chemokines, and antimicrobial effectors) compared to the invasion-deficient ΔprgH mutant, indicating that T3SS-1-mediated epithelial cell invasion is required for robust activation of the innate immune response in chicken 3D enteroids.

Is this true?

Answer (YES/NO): NO